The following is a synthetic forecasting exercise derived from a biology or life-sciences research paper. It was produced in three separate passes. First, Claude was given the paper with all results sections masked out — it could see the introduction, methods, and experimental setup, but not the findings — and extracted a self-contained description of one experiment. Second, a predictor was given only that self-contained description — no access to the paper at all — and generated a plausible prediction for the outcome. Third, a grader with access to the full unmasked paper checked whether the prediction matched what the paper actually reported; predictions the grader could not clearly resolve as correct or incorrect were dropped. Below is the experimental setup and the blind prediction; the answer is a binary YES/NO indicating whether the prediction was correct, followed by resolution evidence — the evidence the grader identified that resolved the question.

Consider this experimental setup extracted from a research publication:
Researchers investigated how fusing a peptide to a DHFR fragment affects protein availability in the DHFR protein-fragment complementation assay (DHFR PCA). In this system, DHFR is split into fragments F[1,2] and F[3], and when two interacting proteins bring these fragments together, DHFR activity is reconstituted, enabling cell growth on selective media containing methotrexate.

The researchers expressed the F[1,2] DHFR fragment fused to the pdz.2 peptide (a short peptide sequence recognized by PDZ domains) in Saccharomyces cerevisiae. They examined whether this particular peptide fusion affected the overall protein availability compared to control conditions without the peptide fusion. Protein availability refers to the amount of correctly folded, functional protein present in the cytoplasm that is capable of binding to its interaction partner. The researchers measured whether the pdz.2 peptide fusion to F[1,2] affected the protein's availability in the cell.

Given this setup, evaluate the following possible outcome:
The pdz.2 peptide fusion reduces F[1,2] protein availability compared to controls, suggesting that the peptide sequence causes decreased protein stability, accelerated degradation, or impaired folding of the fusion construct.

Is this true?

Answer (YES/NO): YES